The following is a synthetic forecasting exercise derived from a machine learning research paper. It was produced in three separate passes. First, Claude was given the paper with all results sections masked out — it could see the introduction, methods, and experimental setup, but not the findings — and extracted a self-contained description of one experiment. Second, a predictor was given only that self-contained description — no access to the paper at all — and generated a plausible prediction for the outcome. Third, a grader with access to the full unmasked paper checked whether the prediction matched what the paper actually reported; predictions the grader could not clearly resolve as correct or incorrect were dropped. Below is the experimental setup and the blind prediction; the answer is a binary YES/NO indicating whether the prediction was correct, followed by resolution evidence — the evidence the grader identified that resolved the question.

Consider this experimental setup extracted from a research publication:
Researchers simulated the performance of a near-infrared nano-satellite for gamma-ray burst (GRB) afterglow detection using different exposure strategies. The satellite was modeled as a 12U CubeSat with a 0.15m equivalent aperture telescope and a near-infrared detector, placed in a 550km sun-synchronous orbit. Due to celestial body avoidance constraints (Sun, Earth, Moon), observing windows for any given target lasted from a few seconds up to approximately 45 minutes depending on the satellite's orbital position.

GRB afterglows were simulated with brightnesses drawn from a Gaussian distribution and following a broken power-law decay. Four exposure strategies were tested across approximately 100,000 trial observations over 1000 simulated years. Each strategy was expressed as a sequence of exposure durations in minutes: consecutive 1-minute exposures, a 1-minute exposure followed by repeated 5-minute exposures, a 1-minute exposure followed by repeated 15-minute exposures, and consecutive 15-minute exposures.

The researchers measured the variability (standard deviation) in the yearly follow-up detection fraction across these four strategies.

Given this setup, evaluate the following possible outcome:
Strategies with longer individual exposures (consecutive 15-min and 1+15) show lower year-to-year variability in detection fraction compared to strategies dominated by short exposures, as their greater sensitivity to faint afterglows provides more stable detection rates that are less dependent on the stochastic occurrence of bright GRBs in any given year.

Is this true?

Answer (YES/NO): NO